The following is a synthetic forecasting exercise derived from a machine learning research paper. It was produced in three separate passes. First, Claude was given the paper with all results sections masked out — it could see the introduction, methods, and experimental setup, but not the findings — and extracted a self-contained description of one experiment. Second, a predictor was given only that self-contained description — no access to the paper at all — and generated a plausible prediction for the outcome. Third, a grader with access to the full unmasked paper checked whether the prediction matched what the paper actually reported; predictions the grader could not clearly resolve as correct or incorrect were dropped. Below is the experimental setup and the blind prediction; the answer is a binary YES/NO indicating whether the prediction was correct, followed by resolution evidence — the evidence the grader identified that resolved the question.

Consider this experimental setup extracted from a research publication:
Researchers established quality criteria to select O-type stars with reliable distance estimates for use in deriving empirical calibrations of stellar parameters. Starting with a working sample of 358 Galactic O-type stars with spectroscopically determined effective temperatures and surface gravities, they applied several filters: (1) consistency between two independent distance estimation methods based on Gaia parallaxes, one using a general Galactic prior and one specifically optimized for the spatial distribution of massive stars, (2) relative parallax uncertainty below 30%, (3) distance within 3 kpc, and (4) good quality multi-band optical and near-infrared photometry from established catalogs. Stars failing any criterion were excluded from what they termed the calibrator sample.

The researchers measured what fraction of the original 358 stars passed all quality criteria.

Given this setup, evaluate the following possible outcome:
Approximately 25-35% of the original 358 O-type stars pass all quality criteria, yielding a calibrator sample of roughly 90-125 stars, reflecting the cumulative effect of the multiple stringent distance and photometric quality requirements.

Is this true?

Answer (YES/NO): NO